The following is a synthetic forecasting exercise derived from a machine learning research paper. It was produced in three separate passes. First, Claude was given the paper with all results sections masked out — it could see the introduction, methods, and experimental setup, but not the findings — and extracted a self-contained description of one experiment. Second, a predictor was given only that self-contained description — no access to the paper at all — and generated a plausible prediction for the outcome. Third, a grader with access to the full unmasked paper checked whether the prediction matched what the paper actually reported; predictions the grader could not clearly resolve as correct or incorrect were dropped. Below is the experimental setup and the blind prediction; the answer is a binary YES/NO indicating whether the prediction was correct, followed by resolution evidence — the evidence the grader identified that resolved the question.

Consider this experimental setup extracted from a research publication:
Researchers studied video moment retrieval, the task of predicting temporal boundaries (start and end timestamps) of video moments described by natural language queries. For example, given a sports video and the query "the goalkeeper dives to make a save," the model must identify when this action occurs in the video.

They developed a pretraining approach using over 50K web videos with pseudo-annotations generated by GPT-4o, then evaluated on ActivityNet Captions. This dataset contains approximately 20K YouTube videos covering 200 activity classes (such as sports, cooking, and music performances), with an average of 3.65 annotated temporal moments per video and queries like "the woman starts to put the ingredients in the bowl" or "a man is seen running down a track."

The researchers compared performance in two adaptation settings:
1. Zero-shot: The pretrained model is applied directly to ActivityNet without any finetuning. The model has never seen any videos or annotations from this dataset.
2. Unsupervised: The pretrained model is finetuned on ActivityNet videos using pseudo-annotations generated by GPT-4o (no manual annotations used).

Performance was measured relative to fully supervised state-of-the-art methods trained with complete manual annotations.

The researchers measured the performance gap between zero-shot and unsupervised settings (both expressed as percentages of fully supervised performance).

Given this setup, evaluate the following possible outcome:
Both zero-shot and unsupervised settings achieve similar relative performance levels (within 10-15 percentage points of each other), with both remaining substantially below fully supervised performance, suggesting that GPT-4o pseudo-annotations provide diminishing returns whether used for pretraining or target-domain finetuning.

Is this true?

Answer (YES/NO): NO